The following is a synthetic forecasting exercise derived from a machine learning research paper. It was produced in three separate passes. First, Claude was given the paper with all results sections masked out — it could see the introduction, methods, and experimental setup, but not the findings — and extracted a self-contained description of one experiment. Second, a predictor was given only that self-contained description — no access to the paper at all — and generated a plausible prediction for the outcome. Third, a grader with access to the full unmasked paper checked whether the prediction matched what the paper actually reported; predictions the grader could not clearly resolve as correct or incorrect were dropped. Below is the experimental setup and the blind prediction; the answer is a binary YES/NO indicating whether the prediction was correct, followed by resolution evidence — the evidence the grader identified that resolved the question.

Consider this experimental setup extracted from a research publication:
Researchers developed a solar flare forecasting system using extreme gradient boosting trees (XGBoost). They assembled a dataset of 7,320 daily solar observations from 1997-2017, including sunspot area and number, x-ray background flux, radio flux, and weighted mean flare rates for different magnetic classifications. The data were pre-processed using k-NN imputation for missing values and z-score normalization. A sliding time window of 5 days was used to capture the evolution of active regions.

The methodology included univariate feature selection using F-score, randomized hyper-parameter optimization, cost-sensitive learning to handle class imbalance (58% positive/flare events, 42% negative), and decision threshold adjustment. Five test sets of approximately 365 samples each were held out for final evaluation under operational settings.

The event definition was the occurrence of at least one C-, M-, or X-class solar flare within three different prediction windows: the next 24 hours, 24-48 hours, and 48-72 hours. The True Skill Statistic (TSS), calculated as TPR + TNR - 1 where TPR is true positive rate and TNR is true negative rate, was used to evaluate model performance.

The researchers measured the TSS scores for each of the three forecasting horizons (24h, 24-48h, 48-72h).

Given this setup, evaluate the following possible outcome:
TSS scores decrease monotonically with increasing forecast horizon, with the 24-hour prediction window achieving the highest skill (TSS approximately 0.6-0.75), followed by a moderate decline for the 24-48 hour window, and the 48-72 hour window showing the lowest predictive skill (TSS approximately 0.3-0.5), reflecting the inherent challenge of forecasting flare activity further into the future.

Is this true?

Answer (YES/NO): NO